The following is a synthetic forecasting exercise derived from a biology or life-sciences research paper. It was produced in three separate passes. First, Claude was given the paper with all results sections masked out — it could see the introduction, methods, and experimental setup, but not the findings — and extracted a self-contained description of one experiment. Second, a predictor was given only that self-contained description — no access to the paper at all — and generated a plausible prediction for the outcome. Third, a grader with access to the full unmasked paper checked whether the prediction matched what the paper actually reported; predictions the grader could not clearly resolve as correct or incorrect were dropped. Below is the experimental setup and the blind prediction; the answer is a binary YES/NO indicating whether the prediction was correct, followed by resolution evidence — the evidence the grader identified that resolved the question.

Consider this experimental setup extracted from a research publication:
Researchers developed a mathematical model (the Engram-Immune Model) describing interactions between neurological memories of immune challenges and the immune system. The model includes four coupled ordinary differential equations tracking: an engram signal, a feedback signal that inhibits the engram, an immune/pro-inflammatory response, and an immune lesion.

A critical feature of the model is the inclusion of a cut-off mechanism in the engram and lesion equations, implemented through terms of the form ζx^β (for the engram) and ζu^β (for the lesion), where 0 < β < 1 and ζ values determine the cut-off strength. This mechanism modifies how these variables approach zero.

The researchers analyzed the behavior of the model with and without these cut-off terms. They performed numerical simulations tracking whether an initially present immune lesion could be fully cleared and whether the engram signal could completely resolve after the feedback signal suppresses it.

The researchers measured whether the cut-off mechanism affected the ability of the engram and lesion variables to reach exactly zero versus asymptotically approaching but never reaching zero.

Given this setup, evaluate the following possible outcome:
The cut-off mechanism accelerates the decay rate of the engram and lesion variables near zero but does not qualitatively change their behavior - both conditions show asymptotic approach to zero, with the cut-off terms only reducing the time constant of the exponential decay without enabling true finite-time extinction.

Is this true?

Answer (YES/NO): NO